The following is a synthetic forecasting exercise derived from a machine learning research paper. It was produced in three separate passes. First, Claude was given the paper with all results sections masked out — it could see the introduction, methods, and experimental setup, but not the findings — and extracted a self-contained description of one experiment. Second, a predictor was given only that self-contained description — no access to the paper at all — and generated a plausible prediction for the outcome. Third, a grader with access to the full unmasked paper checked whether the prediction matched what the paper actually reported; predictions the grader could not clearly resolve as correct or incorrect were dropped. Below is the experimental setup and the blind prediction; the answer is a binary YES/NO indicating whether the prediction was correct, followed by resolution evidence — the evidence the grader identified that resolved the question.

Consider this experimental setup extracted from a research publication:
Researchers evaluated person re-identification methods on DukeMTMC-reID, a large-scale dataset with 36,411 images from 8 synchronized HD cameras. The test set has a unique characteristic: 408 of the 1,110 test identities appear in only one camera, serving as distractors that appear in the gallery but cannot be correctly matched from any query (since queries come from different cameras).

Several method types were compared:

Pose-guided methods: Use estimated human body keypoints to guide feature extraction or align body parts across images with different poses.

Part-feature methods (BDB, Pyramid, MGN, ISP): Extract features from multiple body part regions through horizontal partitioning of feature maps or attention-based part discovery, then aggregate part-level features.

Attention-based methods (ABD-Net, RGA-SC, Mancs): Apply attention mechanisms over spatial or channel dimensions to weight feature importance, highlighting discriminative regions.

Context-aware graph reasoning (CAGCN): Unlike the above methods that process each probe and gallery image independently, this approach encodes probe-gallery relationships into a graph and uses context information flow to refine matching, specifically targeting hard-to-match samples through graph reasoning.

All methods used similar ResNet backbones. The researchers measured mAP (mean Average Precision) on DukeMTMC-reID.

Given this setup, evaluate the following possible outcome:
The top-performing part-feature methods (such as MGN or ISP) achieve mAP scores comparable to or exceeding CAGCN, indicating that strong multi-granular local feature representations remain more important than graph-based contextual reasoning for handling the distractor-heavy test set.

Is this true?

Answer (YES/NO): NO